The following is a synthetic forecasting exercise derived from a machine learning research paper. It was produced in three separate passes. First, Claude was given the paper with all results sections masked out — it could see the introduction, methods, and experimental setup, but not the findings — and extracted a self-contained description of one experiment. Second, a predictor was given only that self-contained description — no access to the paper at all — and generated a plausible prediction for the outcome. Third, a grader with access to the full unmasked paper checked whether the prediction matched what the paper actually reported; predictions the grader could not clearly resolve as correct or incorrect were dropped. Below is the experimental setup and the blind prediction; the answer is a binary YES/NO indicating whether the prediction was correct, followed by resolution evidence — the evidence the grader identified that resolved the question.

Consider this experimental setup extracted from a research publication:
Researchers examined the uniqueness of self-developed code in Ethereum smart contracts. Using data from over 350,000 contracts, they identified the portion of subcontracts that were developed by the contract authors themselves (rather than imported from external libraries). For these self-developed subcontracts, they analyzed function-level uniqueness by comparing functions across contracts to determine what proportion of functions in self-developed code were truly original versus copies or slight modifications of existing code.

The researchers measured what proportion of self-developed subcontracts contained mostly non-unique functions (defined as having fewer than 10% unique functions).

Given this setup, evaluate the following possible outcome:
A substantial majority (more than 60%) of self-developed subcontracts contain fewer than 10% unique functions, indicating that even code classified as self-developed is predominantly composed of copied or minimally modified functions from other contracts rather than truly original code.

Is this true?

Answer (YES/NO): NO